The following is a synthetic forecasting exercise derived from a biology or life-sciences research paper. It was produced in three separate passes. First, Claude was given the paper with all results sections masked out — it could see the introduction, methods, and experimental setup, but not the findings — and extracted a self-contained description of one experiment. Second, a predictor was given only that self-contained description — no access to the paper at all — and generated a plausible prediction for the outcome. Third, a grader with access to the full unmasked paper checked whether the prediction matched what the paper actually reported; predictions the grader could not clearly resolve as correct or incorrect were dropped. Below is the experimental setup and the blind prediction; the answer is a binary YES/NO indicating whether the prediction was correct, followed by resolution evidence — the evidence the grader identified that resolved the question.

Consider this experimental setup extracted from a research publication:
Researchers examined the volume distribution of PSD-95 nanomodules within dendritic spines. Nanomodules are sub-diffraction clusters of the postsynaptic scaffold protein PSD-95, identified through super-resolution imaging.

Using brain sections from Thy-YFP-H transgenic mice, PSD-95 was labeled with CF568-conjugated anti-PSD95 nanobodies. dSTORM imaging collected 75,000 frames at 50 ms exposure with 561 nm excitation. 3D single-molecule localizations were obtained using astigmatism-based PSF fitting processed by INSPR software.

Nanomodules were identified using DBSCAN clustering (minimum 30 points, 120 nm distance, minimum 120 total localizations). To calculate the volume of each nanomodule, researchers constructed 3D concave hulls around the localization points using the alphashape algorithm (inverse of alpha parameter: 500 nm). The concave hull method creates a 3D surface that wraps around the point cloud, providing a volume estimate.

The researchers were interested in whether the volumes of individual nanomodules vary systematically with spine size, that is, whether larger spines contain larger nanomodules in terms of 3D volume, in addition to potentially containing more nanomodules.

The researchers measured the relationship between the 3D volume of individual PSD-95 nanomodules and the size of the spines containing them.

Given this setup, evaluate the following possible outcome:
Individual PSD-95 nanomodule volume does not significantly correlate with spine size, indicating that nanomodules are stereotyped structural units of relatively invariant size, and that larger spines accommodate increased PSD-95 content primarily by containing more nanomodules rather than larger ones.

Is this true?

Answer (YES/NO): YES